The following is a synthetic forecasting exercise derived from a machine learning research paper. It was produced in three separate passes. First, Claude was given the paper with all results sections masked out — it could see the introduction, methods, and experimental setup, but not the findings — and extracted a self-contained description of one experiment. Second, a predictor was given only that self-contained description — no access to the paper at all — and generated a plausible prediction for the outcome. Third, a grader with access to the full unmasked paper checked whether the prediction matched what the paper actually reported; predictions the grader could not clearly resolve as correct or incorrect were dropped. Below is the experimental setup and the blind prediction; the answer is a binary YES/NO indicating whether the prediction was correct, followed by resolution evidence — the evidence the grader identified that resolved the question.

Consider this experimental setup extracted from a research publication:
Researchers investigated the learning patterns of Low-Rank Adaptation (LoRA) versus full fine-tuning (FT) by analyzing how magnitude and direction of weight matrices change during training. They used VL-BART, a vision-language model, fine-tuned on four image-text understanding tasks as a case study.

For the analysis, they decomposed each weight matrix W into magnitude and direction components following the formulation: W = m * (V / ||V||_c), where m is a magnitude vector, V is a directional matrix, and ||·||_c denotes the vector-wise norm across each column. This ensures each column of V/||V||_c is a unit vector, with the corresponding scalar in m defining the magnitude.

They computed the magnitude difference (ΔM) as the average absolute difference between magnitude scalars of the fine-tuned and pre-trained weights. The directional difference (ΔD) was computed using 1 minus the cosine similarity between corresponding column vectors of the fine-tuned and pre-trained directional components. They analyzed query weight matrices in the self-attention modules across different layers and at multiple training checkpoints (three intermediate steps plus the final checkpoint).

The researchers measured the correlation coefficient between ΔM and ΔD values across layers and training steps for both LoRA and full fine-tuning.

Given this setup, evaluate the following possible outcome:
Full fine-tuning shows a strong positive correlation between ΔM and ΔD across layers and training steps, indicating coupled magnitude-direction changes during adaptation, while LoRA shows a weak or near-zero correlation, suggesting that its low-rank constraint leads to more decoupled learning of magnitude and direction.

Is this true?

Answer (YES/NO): NO